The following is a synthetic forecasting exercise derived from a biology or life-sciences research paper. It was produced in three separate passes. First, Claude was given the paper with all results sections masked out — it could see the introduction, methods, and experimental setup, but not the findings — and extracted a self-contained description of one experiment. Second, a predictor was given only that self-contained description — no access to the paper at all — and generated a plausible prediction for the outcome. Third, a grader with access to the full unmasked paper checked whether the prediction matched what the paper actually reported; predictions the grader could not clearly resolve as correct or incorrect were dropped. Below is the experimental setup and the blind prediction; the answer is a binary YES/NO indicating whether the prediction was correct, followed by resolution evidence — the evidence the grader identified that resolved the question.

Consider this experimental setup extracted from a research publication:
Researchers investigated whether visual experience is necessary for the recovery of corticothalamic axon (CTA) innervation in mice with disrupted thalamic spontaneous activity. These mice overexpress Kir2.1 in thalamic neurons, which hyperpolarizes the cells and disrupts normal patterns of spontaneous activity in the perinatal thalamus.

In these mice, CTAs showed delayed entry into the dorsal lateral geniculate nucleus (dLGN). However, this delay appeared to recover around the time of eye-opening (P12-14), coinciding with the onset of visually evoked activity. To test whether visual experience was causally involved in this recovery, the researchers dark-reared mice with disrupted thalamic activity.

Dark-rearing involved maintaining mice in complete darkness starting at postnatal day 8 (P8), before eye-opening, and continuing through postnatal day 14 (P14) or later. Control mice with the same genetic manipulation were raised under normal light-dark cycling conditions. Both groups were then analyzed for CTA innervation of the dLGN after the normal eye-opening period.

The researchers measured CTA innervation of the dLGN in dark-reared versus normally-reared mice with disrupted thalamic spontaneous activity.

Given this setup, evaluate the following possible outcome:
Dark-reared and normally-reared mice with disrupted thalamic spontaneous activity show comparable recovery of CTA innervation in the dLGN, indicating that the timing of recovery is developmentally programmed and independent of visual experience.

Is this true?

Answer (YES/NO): NO